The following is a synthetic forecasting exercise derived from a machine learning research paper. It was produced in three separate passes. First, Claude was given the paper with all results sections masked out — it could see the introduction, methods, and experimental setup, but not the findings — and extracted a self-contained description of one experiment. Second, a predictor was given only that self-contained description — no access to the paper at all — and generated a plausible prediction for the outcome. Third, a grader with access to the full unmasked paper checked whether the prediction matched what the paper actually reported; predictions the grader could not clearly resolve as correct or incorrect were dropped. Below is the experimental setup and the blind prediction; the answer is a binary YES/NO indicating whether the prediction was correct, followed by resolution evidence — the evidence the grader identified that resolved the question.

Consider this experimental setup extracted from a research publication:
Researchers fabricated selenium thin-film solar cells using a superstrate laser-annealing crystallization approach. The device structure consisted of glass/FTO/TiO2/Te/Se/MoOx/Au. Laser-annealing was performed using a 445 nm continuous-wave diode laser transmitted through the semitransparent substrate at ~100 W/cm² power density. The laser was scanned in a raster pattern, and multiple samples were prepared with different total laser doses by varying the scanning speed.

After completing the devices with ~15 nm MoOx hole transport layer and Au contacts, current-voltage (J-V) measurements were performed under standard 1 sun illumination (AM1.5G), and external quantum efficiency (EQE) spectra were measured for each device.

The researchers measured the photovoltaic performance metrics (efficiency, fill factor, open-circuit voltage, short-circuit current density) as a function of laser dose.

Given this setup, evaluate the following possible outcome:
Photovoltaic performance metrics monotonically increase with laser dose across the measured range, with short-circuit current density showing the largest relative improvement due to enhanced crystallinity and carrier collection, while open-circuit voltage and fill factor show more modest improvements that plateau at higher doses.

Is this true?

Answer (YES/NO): NO